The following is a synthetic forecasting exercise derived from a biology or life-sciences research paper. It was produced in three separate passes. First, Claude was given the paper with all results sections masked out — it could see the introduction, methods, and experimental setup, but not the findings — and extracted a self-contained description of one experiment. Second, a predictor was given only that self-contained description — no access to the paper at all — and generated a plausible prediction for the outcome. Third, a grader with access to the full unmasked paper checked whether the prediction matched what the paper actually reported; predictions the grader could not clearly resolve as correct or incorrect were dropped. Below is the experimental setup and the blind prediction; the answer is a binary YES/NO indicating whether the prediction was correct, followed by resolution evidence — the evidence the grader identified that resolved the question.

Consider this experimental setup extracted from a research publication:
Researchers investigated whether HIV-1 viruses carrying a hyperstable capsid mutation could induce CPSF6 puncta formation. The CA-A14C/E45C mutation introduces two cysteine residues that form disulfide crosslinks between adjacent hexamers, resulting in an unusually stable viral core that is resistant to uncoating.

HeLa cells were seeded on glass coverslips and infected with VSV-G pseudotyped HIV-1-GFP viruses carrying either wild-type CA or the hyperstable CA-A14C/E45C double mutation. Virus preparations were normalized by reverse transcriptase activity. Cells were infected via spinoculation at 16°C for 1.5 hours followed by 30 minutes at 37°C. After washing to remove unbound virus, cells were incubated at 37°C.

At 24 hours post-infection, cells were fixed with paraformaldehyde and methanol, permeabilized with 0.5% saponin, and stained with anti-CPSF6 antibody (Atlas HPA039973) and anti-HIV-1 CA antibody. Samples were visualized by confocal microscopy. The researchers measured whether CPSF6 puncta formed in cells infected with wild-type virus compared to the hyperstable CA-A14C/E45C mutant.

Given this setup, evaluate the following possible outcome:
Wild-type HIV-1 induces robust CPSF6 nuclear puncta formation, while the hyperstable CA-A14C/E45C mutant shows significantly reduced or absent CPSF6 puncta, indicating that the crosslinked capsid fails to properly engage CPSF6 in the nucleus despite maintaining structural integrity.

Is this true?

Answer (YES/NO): NO